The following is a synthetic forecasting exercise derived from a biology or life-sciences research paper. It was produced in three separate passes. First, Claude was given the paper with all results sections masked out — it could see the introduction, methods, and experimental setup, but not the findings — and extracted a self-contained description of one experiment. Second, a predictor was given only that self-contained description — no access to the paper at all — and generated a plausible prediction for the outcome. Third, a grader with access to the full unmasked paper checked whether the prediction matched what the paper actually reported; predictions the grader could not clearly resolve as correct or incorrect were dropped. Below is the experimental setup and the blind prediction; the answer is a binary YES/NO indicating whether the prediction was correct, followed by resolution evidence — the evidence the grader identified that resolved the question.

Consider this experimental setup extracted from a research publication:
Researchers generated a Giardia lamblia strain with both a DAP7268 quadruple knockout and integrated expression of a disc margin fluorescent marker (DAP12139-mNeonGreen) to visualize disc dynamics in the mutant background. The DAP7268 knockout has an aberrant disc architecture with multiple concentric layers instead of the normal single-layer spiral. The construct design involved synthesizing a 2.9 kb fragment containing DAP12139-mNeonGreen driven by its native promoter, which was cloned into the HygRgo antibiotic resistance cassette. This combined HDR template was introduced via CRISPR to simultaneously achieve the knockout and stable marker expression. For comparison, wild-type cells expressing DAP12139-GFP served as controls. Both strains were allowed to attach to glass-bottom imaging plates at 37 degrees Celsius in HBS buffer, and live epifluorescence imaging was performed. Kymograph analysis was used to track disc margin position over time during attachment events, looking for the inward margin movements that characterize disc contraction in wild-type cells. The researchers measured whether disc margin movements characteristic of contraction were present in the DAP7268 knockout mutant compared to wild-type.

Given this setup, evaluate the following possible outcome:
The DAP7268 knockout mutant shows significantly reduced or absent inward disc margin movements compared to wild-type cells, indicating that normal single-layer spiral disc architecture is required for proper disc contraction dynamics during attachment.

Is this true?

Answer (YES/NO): YES